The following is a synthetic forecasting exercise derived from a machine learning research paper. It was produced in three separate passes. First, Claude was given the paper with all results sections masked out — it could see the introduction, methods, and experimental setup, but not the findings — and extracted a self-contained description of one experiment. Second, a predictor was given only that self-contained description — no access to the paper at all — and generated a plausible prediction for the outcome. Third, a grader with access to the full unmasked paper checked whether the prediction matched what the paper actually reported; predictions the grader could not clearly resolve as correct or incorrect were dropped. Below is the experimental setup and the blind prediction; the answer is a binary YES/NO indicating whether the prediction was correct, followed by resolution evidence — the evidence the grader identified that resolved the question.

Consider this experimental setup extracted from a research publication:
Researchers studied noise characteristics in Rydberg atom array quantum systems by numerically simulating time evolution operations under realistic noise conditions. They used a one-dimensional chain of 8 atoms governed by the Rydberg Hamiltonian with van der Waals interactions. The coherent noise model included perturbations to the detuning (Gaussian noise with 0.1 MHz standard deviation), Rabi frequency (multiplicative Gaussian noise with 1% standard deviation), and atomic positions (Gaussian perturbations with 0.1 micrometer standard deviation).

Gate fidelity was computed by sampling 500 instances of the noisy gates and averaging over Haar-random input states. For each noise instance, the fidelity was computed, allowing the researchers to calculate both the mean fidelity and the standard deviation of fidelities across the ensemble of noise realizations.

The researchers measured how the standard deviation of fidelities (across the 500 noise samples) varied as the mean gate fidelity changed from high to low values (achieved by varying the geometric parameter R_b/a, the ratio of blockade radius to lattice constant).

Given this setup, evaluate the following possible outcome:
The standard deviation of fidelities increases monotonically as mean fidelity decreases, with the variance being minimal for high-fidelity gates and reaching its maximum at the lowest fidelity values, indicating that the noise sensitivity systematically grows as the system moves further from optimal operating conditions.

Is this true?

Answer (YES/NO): YES